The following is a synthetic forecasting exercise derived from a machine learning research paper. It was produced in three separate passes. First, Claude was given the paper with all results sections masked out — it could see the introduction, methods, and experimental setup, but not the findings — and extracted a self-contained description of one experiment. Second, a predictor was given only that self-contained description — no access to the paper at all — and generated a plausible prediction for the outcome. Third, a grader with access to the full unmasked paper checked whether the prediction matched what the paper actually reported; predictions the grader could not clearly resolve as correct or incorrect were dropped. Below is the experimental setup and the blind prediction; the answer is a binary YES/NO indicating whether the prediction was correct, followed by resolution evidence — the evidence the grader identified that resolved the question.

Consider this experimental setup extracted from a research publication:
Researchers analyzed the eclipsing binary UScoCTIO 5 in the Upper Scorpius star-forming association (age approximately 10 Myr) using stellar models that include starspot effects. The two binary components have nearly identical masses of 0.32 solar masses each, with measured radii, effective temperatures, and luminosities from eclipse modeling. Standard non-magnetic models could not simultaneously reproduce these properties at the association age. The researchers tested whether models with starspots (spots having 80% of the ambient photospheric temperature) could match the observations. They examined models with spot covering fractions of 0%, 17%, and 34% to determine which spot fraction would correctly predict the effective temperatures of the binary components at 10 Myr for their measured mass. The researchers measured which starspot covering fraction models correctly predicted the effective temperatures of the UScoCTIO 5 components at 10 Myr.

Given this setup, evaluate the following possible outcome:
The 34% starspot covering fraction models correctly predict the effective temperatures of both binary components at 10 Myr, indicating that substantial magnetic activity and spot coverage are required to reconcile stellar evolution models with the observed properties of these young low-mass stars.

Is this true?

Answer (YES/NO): YES